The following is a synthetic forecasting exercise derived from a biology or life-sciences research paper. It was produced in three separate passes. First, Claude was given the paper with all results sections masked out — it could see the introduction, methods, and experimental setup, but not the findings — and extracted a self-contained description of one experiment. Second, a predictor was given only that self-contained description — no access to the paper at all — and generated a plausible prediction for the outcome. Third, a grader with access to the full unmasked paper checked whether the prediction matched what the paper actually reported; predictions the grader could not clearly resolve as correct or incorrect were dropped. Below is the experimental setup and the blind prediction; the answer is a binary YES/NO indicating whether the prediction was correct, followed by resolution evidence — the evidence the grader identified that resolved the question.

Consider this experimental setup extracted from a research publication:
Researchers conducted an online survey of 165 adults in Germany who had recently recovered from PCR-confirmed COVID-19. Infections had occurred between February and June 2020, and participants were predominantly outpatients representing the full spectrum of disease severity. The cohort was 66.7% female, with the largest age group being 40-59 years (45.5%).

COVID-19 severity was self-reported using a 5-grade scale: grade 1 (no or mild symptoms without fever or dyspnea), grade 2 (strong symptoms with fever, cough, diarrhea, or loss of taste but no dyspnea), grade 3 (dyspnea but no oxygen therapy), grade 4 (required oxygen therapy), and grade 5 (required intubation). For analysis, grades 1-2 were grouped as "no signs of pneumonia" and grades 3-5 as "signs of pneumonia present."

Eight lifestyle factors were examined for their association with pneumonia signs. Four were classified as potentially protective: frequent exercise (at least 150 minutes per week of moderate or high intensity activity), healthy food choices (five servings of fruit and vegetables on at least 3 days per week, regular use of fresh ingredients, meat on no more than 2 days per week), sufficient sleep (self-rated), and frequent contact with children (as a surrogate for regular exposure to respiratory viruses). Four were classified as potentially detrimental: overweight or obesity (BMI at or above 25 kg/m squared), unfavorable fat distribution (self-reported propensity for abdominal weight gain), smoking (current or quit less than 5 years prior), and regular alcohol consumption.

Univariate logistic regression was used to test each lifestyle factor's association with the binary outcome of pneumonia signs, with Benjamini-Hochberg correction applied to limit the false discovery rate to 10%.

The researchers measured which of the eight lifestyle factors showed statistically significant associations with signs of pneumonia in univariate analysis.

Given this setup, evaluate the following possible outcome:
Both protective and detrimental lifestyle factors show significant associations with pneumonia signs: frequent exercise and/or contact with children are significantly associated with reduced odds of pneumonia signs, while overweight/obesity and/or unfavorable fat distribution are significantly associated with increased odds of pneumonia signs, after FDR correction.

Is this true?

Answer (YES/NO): NO